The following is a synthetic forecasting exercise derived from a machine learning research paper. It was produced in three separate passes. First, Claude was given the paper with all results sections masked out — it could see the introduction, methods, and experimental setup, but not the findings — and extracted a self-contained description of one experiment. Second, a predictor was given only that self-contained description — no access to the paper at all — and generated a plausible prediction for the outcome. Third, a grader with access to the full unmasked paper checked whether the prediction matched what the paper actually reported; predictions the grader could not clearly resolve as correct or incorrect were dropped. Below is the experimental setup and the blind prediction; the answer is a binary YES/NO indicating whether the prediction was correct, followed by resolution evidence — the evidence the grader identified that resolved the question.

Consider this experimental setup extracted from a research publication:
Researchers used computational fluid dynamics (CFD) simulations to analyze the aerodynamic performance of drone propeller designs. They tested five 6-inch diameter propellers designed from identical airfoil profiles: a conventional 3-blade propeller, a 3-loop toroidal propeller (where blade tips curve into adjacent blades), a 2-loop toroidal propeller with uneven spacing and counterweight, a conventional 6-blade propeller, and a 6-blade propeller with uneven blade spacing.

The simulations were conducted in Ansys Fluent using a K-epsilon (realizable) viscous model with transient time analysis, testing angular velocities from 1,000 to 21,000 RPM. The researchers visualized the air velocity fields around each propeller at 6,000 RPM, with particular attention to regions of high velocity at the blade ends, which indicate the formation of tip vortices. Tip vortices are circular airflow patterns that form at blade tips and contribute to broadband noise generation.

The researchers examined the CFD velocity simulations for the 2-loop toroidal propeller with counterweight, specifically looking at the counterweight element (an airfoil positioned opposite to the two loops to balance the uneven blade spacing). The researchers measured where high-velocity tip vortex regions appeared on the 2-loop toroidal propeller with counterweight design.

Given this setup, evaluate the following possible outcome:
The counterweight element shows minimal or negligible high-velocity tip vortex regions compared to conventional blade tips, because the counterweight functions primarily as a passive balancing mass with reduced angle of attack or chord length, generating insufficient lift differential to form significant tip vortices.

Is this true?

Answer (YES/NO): NO